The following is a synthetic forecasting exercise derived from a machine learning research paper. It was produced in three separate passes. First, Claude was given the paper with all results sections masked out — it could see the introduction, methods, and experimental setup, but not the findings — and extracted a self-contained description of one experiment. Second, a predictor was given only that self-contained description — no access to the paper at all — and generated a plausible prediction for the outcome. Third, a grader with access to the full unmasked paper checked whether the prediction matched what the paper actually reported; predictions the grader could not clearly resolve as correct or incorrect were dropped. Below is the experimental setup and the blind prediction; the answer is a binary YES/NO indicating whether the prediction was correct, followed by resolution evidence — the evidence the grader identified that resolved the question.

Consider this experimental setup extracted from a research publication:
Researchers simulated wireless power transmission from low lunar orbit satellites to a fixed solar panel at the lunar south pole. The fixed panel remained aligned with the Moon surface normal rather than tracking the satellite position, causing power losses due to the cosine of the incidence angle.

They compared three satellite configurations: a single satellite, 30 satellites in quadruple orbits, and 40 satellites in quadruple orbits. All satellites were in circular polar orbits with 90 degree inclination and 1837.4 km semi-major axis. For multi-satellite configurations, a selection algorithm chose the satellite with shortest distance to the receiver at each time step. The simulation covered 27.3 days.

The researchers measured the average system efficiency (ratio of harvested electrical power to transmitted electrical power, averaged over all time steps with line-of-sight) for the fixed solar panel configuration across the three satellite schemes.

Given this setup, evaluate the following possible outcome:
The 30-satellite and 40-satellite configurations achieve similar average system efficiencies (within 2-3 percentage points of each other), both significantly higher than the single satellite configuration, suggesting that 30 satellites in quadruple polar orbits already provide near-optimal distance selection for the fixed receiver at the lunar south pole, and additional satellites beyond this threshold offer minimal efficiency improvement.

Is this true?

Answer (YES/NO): YES